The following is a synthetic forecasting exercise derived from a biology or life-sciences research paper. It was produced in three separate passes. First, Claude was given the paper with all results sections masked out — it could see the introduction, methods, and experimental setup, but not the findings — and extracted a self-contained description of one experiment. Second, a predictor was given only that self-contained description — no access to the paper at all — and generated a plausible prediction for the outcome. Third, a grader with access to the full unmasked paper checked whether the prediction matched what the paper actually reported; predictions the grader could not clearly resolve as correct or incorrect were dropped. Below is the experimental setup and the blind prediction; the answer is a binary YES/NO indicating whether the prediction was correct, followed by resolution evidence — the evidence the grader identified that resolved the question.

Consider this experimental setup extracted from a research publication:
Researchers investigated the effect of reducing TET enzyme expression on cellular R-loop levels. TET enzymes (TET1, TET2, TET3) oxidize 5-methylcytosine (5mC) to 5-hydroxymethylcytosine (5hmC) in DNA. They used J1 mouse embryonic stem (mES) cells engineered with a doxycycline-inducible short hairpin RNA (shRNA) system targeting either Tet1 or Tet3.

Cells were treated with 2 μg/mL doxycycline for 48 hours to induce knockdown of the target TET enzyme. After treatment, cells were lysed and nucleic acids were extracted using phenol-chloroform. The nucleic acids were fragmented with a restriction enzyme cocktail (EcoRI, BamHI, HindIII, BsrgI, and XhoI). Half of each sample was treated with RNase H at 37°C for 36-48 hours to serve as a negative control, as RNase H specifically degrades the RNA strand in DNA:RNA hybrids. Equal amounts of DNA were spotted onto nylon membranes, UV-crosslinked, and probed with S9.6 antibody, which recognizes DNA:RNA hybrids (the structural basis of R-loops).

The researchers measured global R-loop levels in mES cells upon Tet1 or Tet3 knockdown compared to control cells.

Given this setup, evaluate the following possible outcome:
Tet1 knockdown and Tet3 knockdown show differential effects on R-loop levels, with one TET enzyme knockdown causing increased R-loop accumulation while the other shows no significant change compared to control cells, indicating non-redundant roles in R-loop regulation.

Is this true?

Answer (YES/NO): NO